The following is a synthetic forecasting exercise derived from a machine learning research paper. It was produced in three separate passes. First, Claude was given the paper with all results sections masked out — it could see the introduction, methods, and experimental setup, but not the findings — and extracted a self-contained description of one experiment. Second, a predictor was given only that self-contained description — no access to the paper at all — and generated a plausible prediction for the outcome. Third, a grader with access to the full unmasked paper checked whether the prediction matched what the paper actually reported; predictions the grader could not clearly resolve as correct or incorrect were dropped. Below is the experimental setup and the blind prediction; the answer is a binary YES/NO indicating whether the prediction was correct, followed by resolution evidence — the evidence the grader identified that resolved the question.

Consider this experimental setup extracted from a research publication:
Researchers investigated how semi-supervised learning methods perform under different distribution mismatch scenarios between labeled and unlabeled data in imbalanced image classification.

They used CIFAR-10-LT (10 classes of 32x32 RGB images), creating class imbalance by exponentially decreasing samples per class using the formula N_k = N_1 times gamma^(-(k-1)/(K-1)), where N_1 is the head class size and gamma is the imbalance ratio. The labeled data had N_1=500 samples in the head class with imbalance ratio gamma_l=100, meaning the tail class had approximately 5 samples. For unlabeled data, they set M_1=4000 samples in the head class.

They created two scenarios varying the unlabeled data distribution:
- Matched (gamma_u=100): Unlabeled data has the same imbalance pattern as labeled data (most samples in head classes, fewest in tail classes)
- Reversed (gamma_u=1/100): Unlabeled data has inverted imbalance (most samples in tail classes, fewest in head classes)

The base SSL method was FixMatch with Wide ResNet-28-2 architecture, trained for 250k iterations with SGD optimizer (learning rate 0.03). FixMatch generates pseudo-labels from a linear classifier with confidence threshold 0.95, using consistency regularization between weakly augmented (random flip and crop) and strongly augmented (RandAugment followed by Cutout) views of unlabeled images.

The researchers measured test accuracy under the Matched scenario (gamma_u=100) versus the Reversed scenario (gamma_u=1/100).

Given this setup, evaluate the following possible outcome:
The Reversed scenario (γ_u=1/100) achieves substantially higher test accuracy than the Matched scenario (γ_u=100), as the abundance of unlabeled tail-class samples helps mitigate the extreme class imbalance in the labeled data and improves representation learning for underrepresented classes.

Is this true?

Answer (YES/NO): NO